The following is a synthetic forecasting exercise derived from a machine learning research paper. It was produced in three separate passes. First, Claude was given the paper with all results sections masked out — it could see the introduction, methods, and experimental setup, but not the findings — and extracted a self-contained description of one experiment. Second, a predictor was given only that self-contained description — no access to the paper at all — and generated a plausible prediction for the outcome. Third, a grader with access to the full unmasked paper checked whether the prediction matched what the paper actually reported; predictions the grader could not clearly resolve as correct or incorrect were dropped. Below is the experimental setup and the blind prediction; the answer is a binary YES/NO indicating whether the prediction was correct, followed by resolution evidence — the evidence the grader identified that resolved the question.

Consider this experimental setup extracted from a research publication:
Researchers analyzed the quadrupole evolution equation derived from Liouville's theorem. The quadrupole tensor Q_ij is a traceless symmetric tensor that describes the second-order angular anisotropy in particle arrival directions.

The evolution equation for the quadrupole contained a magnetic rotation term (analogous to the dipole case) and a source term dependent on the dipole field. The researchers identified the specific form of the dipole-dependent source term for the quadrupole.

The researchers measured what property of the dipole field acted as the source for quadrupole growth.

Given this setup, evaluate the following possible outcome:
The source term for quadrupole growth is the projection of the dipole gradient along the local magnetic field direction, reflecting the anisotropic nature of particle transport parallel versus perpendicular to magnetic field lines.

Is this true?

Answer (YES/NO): NO